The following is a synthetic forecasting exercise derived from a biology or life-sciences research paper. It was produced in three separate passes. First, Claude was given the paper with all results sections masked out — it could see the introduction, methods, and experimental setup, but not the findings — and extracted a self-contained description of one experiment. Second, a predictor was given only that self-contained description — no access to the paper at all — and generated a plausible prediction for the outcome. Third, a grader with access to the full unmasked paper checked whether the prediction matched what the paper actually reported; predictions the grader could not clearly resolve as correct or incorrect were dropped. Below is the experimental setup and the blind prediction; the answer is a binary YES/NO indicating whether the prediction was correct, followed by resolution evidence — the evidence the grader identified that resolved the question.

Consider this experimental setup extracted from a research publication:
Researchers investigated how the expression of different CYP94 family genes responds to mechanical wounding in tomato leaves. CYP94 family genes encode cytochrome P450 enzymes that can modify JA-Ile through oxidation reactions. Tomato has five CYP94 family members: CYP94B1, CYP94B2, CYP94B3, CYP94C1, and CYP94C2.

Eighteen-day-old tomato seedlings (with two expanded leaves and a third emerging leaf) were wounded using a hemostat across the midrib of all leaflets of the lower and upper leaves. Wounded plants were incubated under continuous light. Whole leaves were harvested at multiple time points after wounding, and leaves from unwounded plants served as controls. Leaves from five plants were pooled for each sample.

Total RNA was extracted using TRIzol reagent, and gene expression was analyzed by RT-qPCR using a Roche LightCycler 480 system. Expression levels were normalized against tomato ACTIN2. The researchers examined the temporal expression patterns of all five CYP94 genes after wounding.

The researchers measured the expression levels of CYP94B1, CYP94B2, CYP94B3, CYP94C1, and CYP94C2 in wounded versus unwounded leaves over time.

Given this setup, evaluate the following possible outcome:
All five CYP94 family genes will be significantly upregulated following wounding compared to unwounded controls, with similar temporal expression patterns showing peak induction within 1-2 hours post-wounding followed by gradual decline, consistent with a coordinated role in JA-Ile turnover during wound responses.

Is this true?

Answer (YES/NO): NO